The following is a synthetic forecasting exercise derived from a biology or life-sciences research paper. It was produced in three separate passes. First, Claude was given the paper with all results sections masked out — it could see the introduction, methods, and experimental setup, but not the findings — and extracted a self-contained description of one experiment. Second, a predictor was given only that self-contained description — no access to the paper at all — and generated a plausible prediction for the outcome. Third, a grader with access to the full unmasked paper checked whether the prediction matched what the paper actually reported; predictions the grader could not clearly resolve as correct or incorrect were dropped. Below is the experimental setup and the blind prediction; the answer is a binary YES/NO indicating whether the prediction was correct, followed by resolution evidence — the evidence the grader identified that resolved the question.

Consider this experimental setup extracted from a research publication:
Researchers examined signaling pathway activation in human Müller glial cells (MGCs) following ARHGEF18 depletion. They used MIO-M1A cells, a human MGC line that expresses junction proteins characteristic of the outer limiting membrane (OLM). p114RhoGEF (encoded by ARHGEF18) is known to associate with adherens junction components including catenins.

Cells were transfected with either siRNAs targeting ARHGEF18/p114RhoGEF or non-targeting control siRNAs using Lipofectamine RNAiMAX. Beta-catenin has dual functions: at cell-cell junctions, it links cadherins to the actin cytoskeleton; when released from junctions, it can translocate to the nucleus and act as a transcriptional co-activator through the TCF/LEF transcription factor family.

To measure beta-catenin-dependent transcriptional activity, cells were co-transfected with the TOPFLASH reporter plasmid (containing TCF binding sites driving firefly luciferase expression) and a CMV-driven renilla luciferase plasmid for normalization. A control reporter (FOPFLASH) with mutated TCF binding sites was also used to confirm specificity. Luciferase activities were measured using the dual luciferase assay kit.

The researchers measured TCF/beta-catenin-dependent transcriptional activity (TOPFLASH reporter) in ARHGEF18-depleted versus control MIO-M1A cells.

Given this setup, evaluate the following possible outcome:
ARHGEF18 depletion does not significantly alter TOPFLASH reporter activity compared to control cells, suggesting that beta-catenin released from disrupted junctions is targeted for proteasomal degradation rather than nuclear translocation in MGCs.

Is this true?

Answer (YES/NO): NO